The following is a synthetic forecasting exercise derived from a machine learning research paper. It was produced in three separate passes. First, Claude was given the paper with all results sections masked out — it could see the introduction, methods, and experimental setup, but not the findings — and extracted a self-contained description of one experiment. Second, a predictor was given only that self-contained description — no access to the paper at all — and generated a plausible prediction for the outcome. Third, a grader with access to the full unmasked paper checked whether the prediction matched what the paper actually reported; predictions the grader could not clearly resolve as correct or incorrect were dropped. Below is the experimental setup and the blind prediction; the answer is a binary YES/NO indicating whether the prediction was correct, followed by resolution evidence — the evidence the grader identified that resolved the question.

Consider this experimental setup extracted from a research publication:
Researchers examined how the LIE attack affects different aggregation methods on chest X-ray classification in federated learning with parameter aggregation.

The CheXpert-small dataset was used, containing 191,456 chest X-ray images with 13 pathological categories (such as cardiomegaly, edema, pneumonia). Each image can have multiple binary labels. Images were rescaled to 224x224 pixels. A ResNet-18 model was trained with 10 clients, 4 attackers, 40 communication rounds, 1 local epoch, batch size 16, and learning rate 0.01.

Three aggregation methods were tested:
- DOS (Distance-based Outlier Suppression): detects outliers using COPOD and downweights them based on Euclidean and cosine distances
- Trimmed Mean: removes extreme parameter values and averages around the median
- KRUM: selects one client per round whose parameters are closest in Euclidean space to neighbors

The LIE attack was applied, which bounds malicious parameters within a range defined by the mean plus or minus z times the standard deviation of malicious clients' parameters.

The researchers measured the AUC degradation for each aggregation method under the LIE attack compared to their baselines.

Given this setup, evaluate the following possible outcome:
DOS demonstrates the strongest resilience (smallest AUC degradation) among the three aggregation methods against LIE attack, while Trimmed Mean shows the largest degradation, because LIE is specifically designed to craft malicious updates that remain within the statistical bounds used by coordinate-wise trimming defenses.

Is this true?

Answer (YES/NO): NO